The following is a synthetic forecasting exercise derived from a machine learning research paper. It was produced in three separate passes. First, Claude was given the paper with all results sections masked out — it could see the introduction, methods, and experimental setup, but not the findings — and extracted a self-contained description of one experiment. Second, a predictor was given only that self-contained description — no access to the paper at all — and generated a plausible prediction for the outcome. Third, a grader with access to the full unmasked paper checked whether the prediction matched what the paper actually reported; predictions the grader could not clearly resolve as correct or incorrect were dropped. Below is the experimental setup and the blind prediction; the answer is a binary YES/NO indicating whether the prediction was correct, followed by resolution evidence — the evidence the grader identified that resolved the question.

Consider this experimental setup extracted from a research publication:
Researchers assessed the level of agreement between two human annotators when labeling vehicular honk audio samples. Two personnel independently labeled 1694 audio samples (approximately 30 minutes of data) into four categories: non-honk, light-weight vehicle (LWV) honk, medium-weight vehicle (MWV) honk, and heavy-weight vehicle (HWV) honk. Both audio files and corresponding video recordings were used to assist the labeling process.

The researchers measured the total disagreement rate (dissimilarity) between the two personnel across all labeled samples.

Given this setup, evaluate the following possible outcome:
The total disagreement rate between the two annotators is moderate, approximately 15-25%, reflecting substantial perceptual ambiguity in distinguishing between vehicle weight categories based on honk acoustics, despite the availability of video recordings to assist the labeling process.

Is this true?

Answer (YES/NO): NO